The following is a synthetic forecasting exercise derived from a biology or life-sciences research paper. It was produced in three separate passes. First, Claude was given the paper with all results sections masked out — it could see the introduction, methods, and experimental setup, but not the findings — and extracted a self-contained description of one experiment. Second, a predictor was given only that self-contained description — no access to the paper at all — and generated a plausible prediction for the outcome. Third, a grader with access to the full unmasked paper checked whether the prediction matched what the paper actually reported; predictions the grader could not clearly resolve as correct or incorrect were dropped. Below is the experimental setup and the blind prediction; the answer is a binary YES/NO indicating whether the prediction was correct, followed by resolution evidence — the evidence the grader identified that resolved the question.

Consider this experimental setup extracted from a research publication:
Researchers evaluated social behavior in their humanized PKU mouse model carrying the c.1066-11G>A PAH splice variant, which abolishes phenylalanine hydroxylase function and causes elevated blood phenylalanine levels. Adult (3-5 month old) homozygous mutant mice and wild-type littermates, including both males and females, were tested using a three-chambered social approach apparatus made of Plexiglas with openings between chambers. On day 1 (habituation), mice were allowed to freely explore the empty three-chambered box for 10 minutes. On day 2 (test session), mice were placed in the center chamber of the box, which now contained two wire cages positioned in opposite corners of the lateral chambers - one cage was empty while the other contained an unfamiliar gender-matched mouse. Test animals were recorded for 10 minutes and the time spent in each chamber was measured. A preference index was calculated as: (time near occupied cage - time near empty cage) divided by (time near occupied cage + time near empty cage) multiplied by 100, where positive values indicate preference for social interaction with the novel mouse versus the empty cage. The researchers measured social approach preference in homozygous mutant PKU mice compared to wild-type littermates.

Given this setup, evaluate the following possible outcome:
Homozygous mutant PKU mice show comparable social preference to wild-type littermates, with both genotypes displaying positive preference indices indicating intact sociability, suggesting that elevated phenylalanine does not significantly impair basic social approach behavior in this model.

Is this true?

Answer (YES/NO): NO